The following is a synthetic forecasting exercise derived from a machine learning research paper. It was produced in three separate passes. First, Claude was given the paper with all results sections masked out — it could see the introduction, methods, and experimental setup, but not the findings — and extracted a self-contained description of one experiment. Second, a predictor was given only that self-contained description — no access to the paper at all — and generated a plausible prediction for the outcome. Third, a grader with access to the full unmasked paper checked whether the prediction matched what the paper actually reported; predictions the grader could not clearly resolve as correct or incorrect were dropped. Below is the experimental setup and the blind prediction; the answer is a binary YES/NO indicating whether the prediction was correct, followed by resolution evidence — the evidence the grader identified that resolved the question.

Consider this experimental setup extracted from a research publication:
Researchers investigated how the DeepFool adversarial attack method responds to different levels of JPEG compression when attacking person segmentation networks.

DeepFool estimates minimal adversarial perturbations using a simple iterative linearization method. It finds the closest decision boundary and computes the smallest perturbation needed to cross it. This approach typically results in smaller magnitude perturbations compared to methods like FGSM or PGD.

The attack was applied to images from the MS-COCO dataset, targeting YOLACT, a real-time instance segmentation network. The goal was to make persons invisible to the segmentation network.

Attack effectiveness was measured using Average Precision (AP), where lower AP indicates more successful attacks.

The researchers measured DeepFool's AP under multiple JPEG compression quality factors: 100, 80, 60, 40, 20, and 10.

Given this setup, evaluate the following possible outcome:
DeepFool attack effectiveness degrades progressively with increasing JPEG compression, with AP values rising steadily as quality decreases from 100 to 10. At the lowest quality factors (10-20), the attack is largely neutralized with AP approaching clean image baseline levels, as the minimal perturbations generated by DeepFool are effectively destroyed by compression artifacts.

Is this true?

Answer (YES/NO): NO